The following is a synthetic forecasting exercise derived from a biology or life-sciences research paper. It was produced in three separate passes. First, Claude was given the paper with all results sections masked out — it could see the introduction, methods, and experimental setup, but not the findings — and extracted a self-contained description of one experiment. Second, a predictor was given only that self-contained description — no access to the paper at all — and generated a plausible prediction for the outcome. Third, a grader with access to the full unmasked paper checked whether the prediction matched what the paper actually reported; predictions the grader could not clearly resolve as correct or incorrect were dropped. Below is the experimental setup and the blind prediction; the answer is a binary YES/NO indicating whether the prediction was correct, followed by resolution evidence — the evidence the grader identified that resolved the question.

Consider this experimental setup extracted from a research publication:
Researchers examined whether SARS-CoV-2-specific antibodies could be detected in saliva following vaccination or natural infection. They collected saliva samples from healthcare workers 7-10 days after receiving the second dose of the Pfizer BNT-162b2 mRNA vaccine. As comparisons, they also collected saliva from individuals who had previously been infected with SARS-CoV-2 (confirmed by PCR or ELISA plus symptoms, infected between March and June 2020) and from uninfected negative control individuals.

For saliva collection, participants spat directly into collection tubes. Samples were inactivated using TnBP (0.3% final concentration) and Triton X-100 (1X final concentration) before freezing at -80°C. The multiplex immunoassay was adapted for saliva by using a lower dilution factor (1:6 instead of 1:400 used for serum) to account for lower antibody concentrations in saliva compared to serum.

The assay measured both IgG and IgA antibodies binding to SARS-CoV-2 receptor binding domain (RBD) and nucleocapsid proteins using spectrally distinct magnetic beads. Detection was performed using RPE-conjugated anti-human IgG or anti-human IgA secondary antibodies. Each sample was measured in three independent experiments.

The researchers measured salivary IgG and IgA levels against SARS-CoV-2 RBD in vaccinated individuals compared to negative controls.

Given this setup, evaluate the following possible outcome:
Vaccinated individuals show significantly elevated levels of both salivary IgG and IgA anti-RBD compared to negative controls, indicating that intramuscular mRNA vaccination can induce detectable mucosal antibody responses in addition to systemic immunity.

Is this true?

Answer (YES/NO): NO